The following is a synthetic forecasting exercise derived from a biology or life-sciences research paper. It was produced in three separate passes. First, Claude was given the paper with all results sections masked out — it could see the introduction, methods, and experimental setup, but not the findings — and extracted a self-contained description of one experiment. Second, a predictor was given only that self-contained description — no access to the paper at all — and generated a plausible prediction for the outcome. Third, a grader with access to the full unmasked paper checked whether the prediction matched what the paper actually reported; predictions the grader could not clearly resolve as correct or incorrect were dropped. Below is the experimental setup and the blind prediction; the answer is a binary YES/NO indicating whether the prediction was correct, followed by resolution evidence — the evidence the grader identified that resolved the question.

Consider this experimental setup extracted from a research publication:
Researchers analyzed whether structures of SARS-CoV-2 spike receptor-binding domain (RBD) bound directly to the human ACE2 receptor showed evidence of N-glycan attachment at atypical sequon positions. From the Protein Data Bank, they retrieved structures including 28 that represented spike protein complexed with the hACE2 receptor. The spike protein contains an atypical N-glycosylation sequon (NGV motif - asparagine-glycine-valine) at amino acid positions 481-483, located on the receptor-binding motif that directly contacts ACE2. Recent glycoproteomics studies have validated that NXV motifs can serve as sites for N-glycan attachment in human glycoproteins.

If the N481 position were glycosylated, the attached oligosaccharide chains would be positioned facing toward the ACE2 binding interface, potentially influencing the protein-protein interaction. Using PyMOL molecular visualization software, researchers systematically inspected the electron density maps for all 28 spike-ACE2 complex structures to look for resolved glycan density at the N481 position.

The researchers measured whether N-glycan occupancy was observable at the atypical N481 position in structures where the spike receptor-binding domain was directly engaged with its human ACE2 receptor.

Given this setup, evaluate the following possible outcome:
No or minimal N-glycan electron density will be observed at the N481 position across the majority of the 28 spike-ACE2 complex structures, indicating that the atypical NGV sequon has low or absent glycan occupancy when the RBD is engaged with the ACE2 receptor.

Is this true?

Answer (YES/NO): YES